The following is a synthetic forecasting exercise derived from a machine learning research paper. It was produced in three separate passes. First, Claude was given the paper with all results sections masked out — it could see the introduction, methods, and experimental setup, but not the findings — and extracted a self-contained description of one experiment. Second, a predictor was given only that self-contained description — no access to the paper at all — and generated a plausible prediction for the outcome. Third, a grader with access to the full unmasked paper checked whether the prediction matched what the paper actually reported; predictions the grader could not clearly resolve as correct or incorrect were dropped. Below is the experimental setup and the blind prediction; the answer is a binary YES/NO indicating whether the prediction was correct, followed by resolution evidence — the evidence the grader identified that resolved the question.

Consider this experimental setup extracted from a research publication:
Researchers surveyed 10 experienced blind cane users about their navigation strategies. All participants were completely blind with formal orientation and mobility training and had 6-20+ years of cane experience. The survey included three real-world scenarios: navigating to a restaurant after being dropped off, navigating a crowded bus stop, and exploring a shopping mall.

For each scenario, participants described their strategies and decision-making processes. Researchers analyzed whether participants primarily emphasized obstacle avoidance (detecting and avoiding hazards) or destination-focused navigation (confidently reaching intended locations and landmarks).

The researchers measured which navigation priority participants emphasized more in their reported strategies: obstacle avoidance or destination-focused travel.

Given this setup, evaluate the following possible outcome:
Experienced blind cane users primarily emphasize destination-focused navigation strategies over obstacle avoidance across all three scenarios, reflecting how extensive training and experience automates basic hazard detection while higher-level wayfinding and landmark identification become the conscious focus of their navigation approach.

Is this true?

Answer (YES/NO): YES